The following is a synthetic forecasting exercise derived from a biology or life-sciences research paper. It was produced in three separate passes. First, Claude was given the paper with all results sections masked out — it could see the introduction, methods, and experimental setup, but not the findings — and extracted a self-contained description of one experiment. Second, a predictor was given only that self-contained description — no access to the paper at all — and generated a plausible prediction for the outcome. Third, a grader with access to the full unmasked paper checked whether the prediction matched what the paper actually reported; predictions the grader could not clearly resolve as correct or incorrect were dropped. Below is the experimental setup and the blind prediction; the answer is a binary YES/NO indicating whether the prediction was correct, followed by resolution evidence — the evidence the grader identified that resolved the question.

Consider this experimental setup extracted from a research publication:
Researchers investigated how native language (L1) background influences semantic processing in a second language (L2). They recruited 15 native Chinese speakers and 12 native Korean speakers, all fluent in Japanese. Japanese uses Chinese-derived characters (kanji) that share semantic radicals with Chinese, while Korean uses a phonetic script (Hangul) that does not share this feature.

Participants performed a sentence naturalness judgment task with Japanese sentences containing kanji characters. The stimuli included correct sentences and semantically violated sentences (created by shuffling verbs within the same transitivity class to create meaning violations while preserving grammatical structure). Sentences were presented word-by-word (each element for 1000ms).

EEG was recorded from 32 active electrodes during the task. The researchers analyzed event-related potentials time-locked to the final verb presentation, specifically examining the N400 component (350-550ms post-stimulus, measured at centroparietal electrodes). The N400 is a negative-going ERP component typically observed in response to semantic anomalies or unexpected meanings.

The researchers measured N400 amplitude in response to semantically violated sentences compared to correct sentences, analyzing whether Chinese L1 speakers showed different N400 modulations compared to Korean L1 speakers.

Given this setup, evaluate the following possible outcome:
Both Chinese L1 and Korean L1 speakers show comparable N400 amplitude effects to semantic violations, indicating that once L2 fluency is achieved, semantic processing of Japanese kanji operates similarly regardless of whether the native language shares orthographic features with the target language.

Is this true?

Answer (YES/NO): NO